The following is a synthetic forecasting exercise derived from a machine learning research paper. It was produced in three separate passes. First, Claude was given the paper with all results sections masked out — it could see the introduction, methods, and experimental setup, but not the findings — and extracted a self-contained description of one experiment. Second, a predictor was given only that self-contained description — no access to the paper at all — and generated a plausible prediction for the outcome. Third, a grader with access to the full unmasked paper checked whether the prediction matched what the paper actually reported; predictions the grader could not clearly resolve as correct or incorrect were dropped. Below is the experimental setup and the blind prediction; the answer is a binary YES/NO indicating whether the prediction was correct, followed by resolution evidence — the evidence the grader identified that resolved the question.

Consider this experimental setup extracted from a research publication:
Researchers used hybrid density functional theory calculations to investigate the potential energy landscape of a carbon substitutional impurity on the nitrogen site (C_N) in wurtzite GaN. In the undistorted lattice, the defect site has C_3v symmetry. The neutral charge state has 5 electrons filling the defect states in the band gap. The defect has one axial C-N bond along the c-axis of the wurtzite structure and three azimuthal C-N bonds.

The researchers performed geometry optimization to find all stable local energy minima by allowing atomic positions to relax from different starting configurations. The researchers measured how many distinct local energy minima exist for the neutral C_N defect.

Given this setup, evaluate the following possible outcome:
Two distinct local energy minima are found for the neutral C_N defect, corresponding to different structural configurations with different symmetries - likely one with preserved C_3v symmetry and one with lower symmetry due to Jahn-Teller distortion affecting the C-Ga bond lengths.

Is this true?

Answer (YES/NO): NO